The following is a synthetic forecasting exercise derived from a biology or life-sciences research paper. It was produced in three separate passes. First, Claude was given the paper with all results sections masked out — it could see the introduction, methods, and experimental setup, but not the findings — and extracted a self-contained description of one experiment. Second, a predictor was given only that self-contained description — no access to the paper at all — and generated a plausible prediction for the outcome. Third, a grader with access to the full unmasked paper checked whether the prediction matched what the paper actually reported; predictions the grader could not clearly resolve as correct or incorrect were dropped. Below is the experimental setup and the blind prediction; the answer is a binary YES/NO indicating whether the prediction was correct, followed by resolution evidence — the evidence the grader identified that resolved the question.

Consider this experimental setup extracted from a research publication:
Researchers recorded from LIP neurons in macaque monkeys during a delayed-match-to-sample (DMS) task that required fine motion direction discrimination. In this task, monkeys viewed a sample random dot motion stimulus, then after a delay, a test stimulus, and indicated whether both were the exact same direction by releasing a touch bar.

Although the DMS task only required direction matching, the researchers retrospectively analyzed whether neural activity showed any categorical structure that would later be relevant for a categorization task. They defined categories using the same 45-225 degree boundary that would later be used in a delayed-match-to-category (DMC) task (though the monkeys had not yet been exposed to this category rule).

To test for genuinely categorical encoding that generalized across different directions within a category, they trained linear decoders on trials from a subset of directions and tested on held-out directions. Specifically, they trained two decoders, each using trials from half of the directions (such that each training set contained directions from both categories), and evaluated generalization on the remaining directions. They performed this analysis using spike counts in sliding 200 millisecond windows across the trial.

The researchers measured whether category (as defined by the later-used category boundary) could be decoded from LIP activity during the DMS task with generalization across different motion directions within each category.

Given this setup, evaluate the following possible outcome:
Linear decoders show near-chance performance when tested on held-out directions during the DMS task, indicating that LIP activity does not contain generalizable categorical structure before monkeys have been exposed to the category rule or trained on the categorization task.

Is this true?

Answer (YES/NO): YES